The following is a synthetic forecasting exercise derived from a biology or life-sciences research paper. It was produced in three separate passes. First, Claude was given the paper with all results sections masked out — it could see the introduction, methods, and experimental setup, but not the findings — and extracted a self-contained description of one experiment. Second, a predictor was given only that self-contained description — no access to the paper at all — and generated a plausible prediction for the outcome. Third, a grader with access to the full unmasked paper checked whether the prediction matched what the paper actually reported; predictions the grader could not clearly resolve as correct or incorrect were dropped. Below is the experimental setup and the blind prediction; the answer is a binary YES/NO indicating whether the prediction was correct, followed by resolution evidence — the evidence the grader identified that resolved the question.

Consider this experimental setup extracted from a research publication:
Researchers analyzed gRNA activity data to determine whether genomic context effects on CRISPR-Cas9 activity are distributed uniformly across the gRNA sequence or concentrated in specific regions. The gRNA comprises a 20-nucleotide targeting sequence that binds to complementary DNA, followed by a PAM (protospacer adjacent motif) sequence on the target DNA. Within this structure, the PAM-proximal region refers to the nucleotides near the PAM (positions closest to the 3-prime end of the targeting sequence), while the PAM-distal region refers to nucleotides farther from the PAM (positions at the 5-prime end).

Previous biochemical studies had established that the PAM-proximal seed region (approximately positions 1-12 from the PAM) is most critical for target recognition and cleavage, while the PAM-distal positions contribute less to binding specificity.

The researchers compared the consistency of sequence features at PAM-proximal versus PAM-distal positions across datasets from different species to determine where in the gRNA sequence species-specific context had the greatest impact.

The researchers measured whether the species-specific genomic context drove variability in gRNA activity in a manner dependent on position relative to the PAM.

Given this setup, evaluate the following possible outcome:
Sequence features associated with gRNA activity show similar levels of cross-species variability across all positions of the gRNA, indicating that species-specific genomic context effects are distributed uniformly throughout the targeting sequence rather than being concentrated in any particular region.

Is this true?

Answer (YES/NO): NO